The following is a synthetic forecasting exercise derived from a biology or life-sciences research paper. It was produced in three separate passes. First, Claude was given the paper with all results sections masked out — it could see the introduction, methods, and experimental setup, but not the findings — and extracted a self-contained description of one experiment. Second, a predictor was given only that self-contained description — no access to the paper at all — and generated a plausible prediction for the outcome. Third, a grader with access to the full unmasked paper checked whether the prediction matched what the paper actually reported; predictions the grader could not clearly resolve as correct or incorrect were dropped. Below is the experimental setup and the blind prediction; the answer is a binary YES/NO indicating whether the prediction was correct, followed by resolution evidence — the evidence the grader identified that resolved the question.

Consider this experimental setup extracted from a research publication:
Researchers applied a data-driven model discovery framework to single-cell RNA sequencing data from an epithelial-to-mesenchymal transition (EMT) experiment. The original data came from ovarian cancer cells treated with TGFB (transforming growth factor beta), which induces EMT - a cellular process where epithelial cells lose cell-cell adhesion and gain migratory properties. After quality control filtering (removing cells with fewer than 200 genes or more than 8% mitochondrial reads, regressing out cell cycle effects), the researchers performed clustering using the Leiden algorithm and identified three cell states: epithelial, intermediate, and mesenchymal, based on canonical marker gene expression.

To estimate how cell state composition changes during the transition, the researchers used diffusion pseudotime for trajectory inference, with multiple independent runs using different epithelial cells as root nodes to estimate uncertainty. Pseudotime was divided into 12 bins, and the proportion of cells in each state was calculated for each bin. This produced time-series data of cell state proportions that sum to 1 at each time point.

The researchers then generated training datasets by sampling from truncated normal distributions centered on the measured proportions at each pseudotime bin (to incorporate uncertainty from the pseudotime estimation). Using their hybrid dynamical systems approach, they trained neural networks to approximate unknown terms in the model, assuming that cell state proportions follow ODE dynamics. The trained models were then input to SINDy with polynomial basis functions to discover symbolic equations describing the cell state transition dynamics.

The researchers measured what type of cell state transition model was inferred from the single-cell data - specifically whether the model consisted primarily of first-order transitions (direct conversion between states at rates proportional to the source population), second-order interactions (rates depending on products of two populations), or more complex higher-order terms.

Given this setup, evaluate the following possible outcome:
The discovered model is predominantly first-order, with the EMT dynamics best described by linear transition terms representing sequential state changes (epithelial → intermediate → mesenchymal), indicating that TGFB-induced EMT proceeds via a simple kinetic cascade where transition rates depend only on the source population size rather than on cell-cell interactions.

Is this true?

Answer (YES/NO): NO